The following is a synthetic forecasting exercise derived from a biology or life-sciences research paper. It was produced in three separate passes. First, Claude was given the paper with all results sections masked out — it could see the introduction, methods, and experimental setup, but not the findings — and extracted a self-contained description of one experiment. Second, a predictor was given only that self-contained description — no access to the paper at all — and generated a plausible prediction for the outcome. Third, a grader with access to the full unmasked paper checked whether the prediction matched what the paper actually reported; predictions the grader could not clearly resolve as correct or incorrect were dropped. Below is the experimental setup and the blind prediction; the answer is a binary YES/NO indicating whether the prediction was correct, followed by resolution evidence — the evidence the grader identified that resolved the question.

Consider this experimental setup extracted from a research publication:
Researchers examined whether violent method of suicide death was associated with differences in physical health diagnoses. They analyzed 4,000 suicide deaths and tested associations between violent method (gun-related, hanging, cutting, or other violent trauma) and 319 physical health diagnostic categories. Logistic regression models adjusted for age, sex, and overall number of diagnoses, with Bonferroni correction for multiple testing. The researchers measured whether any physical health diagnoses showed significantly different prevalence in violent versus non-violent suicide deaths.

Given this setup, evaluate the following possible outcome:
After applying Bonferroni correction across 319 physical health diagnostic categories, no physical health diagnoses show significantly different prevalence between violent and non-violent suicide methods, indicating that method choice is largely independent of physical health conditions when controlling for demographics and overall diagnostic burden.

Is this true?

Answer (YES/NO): YES